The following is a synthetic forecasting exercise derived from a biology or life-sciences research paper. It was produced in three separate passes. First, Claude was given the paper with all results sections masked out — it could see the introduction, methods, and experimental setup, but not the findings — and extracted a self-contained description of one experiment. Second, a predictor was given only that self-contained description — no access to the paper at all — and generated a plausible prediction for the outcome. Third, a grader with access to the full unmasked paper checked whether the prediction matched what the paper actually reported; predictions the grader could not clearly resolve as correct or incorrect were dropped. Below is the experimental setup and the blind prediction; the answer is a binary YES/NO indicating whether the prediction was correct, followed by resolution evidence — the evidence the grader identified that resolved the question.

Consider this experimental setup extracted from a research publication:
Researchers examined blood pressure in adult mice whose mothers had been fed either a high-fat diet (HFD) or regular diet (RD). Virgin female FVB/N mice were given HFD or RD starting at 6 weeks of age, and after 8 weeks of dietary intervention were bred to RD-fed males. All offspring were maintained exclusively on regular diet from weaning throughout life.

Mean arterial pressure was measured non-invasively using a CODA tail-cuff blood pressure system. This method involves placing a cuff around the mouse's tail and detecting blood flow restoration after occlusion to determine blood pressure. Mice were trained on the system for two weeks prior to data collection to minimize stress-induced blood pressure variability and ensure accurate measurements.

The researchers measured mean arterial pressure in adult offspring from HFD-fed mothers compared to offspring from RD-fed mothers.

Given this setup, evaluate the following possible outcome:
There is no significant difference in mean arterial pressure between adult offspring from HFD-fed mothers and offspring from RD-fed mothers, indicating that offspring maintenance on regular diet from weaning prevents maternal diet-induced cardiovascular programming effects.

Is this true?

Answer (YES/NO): NO